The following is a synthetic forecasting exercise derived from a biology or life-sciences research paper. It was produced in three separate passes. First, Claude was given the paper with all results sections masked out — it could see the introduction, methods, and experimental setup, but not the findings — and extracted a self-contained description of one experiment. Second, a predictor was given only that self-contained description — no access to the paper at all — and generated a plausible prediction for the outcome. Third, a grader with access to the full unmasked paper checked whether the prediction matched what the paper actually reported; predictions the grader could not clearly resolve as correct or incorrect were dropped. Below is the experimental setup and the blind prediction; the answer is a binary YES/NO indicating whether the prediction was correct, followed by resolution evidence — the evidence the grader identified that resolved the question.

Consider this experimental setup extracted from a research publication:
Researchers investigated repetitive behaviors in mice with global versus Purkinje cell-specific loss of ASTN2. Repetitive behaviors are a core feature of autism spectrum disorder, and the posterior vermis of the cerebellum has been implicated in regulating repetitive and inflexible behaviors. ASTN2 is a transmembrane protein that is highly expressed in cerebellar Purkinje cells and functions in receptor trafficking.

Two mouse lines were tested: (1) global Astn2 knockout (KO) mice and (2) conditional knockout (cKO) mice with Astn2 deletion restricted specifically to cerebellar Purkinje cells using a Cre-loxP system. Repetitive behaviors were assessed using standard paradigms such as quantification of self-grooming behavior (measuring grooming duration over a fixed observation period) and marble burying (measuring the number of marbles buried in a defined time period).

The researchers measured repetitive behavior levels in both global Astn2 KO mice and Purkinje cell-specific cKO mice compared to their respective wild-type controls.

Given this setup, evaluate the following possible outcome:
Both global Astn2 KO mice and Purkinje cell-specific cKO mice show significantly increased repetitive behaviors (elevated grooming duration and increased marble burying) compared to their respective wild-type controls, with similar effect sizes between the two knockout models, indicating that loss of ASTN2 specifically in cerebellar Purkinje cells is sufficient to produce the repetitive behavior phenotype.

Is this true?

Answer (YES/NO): NO